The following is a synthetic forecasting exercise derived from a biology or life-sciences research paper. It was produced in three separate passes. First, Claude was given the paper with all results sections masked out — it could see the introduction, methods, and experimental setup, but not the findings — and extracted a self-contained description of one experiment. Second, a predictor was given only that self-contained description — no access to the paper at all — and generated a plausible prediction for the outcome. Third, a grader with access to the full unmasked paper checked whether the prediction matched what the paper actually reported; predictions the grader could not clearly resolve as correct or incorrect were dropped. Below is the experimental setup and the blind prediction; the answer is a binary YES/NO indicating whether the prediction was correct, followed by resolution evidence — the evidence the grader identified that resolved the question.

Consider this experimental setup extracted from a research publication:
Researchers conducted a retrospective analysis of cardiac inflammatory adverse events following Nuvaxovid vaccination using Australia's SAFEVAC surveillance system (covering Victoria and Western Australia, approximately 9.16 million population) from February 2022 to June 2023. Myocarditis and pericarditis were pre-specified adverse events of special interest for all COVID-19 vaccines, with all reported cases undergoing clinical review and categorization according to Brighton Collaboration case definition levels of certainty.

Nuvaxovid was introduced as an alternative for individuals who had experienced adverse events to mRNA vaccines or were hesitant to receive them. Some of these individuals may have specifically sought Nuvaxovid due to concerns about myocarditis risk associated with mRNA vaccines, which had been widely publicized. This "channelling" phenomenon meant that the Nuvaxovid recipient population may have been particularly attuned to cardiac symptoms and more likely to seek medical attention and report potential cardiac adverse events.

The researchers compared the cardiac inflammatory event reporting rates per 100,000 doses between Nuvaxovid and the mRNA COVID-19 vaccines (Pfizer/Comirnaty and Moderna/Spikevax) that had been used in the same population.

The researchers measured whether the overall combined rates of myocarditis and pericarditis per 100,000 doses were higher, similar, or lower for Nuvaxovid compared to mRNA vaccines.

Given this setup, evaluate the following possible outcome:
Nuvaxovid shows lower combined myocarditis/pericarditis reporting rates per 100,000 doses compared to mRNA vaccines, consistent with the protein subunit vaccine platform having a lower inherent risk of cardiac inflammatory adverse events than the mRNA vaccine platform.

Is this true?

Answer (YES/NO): NO